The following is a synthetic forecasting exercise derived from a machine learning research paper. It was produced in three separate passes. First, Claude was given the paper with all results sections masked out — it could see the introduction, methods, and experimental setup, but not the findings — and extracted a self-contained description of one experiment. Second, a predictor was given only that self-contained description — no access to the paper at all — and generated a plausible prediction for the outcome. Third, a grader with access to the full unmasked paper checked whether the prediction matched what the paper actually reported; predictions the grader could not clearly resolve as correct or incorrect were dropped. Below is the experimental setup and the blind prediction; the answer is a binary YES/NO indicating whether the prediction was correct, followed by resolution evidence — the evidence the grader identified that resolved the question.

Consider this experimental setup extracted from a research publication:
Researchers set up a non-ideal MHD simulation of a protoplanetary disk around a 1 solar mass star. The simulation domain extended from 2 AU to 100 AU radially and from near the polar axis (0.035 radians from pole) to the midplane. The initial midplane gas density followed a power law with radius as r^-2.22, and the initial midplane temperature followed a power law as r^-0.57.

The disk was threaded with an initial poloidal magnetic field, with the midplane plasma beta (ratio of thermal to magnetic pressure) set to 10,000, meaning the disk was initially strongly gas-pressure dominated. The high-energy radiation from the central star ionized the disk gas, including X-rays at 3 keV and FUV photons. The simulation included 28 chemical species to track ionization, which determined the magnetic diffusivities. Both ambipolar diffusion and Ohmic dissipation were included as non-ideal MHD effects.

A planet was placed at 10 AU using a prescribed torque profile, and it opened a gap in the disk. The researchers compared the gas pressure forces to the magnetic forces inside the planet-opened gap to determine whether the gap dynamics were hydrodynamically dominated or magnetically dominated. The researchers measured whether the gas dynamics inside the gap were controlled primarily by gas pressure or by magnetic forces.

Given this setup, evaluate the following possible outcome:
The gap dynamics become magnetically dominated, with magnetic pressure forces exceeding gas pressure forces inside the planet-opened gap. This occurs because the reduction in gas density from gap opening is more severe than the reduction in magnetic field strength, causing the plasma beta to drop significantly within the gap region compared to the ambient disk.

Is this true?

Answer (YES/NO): YES